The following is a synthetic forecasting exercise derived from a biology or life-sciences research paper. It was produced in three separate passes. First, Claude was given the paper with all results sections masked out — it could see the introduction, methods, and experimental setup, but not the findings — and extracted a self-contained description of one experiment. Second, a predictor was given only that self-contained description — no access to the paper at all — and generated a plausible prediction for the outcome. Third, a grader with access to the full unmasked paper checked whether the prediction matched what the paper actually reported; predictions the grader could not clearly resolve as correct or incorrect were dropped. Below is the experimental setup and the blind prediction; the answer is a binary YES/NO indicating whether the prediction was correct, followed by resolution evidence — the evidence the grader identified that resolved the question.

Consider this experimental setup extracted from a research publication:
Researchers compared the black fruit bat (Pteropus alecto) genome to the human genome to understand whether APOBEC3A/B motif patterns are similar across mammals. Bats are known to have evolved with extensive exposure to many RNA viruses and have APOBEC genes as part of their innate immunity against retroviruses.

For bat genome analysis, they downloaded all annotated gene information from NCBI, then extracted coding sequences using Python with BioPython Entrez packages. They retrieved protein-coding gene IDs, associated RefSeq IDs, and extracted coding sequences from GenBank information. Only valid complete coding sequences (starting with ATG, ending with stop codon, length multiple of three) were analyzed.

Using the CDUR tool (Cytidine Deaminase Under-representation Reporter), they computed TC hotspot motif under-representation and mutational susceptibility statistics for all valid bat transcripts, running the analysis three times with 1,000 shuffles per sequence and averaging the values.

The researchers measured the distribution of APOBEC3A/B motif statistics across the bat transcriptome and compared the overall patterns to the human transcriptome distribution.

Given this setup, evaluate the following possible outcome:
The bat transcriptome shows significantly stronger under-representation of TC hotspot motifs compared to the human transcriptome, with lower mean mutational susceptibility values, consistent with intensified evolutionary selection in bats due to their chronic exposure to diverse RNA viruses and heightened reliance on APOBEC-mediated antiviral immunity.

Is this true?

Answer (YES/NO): NO